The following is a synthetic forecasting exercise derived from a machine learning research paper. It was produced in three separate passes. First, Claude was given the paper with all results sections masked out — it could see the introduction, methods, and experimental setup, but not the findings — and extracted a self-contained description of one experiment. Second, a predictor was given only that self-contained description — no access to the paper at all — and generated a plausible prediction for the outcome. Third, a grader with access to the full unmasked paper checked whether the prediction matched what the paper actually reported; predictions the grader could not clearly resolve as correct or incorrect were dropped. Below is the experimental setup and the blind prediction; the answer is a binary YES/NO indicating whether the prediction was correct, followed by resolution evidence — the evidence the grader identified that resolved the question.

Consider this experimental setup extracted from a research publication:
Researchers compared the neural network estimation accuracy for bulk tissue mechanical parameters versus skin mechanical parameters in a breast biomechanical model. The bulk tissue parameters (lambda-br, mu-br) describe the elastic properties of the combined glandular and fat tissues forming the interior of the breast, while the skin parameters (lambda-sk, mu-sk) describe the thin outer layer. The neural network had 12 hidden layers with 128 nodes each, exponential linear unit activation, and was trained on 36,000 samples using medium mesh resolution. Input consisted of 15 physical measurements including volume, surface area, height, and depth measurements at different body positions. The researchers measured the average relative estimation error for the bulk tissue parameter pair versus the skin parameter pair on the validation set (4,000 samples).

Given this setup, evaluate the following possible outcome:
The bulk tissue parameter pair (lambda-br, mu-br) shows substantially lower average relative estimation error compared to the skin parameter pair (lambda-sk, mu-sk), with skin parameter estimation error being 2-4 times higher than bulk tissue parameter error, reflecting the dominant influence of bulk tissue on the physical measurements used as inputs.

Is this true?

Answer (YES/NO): YES